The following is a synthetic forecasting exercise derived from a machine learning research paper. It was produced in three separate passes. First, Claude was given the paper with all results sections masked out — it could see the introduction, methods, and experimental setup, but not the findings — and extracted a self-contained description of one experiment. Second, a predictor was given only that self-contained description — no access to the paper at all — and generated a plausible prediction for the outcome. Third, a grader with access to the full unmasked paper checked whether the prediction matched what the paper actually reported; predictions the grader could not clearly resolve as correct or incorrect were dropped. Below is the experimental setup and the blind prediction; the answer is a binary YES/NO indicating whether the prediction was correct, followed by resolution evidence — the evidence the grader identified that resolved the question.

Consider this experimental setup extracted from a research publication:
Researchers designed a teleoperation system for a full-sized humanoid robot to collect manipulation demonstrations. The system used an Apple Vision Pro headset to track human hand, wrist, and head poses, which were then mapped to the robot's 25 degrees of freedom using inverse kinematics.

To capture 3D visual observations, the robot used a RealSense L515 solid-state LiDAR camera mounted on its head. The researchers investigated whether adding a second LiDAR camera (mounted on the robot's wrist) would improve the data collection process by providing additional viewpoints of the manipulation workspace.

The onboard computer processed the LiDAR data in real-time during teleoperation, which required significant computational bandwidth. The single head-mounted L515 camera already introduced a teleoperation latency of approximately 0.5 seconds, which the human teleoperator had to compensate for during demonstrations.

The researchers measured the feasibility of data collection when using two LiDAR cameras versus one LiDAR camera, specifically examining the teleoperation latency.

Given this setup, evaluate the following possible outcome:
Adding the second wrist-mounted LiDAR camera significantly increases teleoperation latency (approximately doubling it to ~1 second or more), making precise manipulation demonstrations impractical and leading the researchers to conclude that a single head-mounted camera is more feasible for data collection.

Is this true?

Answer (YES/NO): YES